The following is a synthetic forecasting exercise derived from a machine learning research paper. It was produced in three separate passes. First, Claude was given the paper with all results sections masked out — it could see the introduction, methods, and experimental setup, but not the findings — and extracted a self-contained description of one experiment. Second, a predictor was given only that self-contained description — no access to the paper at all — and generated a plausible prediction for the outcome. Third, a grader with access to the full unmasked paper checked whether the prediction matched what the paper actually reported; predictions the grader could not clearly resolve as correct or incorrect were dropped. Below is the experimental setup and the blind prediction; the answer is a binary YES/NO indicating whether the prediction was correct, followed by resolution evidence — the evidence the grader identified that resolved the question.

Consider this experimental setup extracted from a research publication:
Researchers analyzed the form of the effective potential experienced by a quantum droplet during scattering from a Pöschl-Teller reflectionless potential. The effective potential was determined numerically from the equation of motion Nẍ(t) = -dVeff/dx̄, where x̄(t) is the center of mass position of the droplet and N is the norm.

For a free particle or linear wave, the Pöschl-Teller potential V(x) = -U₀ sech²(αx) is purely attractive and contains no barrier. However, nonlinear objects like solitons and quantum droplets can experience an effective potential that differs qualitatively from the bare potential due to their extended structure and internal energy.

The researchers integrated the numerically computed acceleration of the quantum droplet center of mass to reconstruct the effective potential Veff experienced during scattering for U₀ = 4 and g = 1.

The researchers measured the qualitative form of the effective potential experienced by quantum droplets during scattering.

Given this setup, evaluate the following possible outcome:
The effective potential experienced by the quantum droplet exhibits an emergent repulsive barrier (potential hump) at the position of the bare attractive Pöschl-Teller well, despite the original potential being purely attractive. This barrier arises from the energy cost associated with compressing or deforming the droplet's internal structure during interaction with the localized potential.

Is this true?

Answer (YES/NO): YES